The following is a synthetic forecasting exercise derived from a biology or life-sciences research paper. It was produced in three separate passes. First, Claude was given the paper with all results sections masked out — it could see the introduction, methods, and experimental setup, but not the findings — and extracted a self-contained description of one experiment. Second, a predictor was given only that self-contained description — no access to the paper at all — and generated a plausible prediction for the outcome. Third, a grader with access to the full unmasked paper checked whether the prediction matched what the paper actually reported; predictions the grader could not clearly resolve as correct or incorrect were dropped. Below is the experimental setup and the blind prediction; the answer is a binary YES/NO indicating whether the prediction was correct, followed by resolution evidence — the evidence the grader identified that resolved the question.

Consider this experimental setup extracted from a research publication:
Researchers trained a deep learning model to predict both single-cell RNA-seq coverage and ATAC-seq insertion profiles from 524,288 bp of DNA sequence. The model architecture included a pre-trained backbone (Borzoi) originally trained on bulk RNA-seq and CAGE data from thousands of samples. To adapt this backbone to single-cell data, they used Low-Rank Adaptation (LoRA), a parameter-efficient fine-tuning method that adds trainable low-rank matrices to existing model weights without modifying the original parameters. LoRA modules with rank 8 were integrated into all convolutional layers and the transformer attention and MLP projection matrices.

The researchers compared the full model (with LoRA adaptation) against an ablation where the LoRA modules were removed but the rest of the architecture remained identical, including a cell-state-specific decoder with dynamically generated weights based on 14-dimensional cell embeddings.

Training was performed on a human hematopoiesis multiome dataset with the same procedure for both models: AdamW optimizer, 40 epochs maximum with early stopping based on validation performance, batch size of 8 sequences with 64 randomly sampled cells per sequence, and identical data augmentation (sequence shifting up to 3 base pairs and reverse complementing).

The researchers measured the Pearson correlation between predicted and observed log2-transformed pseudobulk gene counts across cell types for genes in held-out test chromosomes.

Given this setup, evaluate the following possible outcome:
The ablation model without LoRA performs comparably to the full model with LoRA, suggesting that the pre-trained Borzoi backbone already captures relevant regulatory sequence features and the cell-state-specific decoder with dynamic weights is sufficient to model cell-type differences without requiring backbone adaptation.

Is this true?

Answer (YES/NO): NO